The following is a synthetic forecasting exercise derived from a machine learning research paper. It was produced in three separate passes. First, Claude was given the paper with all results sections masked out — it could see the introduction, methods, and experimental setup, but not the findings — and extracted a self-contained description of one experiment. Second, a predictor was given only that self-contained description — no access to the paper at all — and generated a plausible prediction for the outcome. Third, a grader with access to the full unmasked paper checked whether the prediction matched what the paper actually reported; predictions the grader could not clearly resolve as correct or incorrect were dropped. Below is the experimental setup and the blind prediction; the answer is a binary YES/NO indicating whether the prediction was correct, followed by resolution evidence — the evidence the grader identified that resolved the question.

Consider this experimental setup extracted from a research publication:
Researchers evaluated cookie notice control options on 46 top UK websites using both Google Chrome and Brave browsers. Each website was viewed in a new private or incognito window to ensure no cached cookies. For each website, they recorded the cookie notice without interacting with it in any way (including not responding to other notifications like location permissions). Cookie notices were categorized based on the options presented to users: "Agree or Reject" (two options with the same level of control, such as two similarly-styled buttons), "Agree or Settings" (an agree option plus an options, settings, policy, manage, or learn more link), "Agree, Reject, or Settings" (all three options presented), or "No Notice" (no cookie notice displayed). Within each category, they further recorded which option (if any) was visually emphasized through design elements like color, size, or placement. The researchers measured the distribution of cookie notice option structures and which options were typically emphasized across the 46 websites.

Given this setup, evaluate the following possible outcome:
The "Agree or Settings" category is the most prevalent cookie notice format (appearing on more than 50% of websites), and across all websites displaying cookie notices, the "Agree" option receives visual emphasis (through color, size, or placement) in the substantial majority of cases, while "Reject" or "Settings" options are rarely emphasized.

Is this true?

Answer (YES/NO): NO